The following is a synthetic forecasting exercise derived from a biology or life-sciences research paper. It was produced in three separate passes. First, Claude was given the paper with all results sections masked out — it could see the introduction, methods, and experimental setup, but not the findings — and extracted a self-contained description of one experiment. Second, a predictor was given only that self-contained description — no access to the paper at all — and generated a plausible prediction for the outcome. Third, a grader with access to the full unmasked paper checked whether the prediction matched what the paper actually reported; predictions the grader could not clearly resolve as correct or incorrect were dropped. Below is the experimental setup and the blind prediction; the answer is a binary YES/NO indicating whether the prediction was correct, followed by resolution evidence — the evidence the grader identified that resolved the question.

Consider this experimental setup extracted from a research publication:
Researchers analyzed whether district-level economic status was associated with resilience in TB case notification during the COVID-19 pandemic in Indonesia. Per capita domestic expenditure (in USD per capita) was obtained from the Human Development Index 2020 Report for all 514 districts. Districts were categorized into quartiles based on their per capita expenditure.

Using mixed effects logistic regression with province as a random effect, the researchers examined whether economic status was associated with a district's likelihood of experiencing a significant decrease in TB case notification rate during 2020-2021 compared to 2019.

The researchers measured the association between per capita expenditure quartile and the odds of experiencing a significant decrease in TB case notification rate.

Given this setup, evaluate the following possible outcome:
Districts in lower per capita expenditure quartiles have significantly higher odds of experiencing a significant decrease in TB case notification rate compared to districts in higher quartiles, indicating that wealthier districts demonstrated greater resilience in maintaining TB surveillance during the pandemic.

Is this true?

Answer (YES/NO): NO